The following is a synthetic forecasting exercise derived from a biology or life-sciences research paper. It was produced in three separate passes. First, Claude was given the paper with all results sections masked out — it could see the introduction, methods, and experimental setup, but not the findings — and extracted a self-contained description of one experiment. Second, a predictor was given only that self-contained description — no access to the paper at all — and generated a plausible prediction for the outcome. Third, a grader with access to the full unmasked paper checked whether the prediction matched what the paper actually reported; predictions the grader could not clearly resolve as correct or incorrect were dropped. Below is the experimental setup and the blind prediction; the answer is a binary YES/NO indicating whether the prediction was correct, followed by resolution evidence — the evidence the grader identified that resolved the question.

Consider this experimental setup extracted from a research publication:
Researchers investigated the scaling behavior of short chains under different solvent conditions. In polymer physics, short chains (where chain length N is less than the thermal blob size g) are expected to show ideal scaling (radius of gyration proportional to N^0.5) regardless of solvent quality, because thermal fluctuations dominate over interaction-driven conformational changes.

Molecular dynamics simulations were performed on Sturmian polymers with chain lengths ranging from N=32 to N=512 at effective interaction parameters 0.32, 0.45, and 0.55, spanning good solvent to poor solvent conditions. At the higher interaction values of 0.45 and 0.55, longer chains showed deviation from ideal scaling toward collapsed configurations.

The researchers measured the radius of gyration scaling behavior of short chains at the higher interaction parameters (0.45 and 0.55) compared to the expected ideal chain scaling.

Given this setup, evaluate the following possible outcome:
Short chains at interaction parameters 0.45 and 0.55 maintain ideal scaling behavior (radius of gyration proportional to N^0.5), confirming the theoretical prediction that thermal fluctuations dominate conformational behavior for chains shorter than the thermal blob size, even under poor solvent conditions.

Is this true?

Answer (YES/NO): YES